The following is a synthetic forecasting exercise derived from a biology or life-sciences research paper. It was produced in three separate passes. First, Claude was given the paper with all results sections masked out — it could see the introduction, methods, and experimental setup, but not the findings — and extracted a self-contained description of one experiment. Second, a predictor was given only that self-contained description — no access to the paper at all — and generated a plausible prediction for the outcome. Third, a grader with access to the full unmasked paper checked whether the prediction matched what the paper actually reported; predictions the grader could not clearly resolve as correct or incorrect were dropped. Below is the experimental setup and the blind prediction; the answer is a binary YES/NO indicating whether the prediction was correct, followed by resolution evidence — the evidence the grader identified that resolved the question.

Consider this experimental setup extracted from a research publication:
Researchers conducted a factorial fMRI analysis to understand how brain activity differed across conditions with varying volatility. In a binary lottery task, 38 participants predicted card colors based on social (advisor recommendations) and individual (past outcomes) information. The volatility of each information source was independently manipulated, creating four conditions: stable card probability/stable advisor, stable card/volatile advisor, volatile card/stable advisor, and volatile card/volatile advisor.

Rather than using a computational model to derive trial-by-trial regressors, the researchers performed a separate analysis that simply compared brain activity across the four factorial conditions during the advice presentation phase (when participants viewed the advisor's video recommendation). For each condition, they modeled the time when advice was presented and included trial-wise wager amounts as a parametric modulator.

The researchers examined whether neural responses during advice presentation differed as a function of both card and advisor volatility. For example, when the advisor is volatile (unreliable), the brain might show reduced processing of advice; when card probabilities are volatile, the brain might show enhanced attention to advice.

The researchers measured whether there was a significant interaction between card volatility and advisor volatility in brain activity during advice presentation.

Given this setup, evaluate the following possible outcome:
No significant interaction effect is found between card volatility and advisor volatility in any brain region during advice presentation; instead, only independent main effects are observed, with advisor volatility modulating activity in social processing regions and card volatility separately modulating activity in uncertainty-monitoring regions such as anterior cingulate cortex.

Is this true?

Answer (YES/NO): NO